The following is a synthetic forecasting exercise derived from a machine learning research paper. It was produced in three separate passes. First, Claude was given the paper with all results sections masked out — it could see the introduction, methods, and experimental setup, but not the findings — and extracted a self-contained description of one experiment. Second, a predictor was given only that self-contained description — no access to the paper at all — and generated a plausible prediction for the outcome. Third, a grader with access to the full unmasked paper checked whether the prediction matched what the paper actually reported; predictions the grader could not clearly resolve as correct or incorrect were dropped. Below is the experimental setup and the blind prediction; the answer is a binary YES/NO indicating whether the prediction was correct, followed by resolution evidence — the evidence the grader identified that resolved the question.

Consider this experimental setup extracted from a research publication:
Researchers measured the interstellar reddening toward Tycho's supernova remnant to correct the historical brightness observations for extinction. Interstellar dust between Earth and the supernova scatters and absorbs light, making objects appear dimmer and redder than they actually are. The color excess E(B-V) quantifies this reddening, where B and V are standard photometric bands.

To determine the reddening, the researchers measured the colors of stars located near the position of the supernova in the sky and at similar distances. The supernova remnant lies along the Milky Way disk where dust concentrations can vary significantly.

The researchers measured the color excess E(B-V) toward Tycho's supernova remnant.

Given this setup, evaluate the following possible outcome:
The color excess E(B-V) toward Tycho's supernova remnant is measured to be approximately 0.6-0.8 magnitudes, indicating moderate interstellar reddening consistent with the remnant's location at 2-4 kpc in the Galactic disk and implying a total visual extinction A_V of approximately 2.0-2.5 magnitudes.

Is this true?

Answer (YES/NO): NO